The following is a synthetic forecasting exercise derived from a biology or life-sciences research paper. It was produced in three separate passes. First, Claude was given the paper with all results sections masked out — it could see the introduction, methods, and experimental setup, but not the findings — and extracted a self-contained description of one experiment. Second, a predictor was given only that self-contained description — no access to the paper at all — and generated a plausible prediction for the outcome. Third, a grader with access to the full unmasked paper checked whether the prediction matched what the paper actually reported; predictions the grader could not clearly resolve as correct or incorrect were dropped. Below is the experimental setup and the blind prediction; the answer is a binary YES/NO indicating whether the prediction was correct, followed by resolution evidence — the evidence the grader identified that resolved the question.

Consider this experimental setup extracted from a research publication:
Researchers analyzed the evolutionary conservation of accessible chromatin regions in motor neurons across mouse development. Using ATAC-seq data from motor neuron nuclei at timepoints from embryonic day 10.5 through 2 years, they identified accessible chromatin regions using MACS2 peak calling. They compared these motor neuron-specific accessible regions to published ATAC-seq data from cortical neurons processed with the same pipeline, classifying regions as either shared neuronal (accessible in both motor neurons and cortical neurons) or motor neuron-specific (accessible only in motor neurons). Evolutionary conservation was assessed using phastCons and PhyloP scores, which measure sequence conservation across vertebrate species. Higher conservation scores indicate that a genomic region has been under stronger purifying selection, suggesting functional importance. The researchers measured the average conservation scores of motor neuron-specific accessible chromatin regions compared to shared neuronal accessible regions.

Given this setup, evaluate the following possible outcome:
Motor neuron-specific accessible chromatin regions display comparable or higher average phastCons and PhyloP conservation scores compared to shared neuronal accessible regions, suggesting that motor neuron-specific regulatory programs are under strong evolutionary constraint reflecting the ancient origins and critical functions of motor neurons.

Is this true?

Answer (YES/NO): YES